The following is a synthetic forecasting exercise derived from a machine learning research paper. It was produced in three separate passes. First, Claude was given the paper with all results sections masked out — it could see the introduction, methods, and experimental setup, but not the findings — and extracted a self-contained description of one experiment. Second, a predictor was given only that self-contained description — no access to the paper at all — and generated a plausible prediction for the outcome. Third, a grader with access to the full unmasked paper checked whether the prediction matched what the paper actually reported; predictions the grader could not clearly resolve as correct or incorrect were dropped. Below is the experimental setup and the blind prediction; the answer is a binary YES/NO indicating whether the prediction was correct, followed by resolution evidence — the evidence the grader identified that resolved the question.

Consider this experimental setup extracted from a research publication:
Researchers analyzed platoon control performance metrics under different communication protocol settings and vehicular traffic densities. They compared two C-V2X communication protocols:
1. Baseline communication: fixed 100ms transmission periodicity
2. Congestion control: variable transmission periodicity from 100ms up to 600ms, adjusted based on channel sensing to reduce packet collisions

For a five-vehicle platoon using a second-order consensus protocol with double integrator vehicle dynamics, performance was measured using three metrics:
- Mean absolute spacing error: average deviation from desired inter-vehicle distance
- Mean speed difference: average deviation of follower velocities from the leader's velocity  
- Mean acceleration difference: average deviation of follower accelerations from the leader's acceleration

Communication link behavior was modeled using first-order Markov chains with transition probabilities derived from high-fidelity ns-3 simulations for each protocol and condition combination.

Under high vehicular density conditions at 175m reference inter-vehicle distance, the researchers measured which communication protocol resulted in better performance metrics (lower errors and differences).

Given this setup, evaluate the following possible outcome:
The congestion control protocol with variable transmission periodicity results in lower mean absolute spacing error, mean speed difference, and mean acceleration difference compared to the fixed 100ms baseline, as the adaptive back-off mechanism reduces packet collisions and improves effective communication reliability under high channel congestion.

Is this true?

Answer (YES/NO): NO